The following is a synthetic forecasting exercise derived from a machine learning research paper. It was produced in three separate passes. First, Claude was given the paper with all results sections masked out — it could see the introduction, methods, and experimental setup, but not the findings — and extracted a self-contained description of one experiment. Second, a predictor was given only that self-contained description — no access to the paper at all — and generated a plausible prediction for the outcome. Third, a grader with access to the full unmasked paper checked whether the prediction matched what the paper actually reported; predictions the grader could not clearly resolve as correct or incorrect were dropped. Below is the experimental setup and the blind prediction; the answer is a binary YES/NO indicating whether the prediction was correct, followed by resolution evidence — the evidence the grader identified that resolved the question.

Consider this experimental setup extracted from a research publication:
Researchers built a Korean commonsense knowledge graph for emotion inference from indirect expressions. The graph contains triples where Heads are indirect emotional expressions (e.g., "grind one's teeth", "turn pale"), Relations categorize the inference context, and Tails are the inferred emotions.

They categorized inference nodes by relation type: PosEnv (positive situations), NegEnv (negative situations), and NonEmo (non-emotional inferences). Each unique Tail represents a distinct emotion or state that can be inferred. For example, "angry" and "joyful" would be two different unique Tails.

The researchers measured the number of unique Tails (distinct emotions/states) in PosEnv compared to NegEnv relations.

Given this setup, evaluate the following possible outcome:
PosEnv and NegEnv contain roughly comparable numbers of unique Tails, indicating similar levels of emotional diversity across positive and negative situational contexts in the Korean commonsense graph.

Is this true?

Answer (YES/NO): NO